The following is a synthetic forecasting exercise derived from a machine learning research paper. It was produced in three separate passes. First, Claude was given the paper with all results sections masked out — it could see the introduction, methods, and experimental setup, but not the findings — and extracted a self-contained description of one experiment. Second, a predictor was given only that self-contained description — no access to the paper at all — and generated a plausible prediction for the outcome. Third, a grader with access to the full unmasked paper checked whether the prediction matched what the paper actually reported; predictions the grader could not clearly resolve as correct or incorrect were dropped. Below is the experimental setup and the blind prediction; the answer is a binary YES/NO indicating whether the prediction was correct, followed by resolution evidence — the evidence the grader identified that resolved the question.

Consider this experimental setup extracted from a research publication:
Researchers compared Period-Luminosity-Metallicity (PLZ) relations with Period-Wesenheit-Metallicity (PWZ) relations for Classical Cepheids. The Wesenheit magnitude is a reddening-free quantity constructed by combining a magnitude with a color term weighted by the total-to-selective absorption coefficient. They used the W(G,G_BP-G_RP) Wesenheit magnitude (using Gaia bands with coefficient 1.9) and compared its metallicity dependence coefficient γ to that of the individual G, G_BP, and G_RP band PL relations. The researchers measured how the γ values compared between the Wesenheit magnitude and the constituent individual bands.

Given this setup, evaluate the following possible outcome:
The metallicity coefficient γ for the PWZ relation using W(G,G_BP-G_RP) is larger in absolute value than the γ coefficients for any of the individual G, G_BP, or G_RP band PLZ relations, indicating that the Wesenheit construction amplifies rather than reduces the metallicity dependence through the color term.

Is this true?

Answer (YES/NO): NO